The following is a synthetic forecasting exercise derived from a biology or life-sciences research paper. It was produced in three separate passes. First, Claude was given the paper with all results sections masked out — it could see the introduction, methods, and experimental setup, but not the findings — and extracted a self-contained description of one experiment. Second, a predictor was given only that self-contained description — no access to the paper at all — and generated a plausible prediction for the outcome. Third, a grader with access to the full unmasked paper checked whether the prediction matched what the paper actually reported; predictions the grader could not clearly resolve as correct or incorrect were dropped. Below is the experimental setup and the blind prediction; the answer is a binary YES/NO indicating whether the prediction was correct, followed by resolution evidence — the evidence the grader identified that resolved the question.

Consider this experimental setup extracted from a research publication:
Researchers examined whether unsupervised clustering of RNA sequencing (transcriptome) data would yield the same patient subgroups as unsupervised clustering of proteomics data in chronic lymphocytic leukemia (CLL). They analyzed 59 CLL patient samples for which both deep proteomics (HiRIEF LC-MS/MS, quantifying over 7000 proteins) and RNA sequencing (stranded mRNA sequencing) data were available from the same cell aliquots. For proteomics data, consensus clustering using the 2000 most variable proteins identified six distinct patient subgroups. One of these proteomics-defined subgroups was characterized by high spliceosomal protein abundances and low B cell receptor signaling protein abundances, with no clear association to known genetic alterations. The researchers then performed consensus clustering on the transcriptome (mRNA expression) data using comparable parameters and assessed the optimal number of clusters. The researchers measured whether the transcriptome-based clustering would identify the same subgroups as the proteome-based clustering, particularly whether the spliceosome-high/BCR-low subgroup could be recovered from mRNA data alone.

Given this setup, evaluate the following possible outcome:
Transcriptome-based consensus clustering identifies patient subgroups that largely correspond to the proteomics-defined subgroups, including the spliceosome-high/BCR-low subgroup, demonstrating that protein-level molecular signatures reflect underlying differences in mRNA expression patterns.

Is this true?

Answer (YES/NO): NO